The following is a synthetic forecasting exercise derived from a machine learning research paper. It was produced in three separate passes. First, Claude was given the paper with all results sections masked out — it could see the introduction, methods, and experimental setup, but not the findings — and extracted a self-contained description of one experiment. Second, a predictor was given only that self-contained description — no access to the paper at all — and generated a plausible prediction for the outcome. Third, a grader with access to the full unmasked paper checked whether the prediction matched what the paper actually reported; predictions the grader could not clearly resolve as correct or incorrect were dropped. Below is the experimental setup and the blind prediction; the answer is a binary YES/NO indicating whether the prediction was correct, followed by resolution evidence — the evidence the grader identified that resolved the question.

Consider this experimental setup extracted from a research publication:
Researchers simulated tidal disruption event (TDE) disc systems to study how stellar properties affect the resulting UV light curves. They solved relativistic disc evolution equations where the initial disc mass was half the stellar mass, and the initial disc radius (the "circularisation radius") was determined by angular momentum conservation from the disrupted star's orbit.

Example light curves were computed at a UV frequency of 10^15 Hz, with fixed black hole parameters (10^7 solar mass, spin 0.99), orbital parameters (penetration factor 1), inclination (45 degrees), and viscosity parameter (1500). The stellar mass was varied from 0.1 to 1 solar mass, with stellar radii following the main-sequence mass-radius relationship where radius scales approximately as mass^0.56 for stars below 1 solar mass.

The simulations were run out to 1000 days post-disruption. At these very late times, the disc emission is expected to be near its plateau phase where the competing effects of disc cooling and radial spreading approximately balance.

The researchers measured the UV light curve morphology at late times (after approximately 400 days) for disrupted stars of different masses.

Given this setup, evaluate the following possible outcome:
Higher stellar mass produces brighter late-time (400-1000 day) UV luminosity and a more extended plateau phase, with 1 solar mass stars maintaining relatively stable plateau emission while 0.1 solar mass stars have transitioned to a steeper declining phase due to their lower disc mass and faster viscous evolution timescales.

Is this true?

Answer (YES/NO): NO